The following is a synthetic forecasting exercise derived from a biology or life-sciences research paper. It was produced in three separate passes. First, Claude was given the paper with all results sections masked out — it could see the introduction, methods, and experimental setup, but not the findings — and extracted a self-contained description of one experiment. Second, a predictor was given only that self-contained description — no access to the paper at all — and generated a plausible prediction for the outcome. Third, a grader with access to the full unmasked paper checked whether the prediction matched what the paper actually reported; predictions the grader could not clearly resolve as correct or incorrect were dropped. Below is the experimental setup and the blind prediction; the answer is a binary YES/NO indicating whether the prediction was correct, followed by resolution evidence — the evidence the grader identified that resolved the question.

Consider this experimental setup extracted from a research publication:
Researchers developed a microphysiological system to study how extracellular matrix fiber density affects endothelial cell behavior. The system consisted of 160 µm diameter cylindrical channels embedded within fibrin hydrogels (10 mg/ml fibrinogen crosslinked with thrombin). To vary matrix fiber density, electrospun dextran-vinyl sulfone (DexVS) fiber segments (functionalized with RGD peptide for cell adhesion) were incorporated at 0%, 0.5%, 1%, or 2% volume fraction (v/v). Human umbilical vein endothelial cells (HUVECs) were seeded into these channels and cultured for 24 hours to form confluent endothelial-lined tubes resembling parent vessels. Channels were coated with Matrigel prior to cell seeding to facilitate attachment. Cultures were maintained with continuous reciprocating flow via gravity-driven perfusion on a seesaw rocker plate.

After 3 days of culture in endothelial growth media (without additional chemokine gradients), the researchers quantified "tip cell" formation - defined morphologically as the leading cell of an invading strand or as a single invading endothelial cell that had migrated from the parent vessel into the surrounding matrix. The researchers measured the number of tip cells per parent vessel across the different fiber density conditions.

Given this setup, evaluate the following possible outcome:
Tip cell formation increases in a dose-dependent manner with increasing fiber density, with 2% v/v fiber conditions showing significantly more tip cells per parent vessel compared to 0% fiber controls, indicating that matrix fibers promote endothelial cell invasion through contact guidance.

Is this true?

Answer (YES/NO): YES